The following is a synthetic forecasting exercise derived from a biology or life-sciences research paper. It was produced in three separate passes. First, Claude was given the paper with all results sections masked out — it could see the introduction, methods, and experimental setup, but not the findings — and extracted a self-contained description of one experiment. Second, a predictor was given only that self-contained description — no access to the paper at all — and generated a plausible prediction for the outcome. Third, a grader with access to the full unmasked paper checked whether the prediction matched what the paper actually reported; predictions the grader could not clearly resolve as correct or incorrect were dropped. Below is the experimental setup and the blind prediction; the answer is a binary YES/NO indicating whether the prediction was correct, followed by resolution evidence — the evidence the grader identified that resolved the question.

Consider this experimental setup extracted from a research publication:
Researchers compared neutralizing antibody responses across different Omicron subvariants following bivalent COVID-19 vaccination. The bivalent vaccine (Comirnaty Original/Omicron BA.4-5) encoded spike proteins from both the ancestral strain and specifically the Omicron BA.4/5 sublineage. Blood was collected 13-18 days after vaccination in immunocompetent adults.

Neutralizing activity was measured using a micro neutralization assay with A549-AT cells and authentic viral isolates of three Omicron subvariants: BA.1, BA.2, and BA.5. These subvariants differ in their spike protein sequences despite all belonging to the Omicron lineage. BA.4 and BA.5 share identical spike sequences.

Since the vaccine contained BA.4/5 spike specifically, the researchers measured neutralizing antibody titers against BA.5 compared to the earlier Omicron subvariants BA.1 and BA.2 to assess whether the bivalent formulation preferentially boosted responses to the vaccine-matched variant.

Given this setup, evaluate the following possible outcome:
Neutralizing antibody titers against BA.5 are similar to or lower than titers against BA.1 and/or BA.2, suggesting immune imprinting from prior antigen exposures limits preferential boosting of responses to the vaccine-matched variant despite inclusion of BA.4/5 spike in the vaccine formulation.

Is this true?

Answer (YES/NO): NO